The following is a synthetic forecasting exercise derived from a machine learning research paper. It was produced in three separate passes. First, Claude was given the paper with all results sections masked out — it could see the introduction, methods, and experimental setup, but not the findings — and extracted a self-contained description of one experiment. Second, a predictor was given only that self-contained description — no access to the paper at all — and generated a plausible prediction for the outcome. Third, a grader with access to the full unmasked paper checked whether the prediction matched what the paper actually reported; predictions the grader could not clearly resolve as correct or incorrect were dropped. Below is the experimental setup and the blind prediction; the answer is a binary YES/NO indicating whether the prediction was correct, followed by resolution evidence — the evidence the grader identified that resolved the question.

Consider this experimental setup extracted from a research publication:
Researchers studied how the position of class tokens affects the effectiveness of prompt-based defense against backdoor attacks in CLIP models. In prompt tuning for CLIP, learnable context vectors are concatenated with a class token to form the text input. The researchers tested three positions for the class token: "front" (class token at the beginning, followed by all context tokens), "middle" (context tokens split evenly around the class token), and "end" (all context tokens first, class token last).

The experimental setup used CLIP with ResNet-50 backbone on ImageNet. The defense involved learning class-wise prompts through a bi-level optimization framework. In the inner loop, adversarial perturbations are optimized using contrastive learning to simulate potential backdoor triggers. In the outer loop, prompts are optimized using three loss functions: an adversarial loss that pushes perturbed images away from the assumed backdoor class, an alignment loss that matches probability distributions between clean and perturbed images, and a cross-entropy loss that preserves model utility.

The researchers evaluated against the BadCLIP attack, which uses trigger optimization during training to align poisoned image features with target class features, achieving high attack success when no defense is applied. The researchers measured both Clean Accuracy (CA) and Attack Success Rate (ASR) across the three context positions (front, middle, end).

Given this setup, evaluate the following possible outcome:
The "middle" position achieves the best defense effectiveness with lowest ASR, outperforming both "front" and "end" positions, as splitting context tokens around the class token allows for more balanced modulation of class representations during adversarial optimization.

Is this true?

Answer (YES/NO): NO